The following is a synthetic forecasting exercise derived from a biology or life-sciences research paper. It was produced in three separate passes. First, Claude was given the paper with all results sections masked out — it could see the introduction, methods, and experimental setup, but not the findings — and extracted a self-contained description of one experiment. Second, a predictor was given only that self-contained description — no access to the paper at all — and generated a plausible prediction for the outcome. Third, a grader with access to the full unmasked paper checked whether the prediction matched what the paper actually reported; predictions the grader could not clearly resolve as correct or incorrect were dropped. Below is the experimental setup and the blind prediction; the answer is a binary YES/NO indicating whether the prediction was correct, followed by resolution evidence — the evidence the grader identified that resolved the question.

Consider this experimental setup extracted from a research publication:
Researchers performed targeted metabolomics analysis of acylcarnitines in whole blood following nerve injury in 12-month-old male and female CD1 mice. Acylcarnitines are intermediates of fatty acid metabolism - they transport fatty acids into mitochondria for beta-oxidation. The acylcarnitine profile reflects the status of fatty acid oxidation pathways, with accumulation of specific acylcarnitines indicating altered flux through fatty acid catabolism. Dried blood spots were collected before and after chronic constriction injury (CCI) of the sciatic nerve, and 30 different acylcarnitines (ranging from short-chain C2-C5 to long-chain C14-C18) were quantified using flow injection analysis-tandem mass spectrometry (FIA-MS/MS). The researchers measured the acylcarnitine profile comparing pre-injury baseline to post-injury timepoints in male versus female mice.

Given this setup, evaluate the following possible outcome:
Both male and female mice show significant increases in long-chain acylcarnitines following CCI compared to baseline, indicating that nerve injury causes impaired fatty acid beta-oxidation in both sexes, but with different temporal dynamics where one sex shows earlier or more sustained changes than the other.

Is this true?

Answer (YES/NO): NO